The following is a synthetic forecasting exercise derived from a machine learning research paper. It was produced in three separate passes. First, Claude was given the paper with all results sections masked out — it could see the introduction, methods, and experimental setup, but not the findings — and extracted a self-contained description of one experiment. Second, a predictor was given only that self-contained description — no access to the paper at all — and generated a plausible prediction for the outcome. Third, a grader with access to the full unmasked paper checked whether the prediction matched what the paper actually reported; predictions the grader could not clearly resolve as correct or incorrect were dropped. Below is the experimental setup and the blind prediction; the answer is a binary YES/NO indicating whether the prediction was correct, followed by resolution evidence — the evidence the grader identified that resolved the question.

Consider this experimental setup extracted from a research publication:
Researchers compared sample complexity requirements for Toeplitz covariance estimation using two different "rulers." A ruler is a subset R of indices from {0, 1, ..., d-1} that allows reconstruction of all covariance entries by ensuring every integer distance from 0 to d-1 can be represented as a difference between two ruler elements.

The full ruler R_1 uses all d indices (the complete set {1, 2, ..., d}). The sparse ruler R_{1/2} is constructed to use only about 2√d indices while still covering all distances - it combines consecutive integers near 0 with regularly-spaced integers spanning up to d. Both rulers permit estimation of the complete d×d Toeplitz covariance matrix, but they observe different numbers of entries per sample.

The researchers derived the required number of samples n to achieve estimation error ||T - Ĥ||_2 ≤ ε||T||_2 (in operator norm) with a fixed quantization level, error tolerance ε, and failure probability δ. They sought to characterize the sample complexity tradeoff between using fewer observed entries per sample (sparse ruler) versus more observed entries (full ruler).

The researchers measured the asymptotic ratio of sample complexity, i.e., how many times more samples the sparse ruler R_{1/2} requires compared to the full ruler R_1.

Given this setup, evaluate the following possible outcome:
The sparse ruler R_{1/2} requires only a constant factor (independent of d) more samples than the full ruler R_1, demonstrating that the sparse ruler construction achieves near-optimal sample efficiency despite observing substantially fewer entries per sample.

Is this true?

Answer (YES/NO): NO